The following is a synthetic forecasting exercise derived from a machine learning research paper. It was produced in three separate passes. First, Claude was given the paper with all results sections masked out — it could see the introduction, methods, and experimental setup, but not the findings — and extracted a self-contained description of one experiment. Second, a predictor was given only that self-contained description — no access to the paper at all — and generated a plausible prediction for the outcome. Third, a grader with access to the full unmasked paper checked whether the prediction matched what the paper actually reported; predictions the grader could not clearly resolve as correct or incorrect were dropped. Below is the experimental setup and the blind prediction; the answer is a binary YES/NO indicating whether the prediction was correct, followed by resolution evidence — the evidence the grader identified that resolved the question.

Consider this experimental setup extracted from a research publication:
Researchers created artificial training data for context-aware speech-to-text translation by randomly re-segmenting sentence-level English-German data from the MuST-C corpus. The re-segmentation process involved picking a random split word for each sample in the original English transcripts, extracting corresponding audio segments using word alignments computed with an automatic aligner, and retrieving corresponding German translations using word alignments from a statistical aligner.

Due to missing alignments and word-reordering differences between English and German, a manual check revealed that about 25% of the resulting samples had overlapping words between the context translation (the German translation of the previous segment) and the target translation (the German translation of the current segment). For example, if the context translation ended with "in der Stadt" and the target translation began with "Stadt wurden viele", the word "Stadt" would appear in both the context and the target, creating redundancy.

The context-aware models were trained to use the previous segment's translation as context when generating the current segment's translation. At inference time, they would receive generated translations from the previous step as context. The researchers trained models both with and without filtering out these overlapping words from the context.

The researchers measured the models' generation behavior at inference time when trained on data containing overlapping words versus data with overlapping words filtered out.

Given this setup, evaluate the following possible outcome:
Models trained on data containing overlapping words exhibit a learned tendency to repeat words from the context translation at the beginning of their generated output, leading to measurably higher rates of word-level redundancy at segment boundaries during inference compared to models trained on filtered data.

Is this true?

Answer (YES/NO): YES